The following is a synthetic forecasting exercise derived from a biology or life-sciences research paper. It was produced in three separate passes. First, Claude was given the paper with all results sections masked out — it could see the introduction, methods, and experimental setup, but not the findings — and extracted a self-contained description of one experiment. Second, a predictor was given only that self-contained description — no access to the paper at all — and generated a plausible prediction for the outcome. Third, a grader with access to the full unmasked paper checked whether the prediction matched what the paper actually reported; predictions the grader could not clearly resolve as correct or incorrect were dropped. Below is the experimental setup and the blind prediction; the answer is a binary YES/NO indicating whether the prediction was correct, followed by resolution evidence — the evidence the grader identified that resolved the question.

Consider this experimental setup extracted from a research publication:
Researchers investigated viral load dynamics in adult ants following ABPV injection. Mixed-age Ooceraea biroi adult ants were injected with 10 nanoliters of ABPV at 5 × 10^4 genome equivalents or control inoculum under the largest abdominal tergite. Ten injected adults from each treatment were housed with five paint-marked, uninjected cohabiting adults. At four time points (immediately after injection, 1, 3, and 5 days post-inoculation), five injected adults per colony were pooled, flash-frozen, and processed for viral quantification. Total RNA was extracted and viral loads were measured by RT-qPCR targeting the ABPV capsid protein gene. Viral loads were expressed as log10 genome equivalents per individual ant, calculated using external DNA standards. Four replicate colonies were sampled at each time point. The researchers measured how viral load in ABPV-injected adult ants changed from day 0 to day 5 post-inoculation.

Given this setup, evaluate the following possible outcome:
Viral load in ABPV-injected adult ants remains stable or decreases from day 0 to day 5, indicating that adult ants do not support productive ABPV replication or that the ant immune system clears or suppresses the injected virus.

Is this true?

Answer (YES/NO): YES